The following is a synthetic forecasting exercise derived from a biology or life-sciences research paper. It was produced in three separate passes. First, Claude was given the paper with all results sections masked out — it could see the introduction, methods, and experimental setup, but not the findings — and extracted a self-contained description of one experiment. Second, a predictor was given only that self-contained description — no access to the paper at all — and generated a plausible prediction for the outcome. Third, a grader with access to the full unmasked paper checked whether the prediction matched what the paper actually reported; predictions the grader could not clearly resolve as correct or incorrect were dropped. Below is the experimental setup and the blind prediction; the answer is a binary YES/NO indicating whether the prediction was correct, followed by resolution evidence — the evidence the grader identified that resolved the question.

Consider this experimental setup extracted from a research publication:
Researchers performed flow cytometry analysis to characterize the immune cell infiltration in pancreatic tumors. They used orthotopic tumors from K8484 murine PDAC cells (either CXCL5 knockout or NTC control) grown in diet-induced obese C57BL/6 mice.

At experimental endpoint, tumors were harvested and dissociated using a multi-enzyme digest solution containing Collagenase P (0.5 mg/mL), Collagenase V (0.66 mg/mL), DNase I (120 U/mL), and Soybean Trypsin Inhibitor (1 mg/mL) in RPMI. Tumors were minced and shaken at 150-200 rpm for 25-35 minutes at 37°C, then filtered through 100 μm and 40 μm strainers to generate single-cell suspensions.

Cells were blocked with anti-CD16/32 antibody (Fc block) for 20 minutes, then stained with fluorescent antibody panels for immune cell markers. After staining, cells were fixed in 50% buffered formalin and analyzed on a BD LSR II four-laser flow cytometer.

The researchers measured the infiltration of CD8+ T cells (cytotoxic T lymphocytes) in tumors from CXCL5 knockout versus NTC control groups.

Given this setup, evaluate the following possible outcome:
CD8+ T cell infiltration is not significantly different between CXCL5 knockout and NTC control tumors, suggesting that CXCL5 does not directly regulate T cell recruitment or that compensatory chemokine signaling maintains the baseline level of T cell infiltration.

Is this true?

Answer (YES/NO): NO